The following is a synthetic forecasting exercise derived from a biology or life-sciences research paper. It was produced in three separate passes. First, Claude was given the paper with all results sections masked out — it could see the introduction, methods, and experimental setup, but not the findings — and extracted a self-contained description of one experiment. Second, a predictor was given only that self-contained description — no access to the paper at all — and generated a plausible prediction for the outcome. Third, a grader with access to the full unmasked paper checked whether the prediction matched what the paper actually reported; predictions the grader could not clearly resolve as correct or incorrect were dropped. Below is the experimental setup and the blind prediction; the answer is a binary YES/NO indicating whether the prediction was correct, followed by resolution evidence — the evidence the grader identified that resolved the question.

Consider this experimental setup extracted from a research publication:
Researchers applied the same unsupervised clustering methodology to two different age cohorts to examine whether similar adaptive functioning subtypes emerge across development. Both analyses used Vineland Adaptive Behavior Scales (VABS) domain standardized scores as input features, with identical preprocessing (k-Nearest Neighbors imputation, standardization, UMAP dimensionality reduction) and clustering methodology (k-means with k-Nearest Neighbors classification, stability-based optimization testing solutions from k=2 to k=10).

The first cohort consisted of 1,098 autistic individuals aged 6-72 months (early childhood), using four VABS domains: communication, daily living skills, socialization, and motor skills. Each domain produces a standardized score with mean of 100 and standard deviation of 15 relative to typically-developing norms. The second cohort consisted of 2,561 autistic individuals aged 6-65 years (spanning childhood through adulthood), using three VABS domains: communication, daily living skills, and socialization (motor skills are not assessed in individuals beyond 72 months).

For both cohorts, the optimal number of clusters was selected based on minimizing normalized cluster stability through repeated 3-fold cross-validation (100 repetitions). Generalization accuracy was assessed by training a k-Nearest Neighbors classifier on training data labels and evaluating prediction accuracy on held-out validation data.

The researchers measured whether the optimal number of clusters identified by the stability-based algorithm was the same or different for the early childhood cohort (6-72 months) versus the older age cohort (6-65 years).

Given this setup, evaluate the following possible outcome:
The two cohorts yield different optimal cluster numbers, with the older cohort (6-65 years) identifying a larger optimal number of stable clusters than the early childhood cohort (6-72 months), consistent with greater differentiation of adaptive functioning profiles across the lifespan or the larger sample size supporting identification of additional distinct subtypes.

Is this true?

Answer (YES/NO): NO